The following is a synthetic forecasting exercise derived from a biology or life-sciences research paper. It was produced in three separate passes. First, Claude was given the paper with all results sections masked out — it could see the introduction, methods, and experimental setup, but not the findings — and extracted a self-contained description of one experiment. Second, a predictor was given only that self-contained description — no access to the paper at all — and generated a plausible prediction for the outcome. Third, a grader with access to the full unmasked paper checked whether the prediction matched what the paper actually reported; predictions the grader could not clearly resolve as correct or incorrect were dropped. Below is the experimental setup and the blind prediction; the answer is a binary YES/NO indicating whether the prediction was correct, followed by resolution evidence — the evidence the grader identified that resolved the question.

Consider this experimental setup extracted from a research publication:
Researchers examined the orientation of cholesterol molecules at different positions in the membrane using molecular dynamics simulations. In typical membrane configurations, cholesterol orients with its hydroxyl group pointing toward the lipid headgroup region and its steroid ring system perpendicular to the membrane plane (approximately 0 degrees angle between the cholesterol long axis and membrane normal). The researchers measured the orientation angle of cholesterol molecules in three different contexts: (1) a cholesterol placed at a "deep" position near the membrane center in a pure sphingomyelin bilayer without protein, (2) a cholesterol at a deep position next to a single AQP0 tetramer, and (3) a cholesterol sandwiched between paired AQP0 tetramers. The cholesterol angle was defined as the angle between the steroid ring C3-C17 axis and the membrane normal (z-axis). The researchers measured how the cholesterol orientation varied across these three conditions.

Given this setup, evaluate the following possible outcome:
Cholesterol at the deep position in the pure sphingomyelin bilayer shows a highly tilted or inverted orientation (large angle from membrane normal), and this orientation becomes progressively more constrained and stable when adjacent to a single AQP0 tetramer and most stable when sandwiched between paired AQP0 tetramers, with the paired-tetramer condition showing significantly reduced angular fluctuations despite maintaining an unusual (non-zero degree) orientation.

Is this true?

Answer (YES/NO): NO